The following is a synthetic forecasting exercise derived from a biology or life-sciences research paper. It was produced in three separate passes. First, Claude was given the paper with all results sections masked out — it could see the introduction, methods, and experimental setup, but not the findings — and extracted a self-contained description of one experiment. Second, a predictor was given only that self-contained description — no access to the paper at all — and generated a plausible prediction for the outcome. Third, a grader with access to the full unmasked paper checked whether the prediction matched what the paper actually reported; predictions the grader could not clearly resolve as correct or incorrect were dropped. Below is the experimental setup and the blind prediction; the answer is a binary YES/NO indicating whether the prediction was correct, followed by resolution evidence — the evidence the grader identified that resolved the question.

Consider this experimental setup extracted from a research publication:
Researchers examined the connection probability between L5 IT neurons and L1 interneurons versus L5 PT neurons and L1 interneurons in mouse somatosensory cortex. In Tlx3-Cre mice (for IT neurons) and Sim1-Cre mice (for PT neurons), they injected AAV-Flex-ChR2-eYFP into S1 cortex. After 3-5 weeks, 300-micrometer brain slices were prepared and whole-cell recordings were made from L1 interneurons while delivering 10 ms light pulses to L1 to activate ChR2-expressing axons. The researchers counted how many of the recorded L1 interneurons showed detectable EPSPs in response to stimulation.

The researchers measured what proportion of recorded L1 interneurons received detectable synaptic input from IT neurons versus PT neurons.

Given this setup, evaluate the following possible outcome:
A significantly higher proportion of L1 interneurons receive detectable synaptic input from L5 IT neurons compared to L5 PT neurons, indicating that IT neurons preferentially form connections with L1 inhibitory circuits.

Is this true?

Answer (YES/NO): YES